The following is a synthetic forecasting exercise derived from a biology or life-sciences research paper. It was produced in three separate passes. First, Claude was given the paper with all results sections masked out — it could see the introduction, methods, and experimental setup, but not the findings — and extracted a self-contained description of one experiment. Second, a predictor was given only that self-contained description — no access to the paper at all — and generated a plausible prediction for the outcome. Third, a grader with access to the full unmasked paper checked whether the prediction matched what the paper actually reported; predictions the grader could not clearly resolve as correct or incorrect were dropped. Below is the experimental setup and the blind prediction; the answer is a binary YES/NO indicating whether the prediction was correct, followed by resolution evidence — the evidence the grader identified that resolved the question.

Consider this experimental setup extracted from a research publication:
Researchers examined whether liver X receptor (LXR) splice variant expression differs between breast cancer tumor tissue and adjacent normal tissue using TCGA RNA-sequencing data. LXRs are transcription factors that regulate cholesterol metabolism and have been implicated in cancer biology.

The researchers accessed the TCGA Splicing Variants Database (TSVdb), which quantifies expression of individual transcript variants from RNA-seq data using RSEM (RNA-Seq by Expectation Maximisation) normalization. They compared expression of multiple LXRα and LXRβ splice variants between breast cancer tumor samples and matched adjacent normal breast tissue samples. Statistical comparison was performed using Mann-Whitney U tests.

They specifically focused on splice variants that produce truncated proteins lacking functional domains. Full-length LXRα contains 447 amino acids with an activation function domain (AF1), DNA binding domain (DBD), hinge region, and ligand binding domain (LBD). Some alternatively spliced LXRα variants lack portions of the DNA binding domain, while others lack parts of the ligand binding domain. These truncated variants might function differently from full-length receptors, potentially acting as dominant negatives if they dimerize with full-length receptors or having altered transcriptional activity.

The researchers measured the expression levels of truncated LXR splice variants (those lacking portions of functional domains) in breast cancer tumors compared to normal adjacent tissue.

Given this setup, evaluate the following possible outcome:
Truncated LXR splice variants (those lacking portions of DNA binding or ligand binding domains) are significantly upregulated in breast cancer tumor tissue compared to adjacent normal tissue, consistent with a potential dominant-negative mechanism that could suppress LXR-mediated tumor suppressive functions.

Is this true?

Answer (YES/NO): NO